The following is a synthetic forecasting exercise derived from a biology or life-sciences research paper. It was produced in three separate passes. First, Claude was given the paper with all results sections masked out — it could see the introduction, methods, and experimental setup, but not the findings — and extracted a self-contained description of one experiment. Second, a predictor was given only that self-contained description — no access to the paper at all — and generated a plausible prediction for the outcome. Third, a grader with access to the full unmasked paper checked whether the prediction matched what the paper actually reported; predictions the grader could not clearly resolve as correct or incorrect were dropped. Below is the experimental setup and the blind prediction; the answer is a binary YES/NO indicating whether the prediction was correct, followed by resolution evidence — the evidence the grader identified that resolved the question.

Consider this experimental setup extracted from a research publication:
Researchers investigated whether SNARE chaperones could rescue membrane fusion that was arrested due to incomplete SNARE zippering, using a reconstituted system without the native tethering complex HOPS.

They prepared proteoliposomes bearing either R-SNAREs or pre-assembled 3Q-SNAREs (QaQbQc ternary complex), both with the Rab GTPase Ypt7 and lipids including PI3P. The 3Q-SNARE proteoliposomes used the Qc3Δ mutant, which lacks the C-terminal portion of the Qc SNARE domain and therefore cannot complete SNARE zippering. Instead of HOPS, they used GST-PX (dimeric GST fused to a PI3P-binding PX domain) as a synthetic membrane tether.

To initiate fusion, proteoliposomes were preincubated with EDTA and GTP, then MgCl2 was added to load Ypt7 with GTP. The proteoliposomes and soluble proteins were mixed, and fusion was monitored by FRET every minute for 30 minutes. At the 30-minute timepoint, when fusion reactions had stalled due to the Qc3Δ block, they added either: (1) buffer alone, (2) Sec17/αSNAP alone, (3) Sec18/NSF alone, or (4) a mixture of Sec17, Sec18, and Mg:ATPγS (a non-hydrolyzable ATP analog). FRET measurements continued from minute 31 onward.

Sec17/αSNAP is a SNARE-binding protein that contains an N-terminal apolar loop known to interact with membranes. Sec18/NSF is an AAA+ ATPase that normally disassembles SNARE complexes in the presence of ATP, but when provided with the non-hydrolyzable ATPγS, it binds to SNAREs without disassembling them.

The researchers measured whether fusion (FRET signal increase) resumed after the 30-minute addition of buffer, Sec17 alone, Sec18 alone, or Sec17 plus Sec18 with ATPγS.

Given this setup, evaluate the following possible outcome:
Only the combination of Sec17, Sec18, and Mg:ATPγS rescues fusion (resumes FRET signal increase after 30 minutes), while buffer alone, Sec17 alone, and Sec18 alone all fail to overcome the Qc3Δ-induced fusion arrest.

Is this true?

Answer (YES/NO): YES